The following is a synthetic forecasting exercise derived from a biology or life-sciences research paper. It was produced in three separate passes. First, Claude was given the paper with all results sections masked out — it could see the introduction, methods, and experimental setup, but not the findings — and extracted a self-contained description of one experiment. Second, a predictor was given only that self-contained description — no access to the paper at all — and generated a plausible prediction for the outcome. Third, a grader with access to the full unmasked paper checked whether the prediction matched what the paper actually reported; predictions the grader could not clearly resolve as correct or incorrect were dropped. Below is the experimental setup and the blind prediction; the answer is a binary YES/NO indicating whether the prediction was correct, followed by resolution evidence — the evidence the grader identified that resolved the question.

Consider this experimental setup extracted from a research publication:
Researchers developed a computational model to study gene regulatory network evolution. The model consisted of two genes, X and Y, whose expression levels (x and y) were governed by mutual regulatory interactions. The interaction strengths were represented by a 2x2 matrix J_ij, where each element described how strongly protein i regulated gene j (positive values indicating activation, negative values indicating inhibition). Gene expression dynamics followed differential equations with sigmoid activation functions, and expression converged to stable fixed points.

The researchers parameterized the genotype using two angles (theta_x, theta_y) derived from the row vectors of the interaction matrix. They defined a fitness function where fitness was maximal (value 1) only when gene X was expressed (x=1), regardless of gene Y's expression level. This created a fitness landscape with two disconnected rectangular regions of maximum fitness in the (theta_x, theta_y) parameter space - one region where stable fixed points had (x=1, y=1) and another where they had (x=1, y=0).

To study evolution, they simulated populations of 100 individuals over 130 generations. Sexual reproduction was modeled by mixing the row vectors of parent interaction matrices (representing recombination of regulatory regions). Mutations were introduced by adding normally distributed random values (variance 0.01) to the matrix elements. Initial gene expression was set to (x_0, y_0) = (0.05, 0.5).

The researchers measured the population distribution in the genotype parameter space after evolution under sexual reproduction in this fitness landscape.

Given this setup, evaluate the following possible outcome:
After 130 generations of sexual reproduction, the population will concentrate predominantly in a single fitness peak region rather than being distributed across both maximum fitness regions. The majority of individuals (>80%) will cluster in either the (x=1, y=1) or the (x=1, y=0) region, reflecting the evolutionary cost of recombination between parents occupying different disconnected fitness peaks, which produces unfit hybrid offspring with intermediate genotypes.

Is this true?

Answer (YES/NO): YES